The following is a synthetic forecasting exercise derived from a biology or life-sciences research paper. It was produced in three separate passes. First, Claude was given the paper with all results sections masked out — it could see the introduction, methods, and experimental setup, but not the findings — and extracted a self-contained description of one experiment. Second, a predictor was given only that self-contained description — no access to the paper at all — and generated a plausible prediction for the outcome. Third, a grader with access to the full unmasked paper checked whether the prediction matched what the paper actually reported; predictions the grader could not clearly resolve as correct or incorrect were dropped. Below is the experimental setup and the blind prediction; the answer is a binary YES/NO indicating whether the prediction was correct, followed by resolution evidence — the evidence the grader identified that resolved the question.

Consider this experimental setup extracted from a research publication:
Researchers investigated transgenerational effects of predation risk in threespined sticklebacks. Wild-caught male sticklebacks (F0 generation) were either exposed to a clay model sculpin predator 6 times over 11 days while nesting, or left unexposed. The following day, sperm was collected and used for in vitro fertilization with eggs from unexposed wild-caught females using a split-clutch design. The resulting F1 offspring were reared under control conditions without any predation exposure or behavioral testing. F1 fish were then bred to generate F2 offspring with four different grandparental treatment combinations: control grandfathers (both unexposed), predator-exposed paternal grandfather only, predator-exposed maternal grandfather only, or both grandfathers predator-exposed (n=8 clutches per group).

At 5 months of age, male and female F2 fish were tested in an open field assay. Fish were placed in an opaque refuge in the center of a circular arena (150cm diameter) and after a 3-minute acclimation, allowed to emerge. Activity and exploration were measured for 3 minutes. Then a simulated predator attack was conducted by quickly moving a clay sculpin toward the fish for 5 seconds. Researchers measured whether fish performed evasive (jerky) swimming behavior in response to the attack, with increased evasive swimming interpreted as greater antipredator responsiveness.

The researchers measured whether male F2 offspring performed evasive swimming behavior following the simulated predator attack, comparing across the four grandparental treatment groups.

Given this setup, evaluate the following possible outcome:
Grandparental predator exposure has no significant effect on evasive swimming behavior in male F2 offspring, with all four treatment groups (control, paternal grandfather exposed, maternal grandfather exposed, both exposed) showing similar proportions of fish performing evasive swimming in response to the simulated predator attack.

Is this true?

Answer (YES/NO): NO